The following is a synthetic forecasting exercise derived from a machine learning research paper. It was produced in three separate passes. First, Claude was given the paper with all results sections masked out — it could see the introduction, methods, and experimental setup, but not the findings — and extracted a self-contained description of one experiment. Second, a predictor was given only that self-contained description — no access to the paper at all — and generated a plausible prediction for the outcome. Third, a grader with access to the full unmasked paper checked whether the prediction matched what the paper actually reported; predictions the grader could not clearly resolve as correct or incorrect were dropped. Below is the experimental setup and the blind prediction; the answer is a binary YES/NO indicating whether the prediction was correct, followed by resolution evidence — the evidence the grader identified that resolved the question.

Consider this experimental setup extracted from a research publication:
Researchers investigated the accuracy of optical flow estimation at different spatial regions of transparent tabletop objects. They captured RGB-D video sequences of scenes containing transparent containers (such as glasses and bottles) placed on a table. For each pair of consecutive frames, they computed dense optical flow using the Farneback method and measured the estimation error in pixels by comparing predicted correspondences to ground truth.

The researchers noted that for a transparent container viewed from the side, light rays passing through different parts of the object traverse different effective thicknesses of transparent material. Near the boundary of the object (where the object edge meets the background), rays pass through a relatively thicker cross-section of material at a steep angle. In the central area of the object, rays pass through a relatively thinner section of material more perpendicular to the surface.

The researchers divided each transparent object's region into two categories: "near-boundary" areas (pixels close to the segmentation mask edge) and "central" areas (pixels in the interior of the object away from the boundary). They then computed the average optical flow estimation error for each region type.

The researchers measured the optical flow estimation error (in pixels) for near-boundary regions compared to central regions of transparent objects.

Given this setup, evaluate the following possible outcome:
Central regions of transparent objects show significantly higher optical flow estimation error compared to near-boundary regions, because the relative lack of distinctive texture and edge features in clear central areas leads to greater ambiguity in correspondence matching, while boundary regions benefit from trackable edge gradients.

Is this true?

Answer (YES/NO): YES